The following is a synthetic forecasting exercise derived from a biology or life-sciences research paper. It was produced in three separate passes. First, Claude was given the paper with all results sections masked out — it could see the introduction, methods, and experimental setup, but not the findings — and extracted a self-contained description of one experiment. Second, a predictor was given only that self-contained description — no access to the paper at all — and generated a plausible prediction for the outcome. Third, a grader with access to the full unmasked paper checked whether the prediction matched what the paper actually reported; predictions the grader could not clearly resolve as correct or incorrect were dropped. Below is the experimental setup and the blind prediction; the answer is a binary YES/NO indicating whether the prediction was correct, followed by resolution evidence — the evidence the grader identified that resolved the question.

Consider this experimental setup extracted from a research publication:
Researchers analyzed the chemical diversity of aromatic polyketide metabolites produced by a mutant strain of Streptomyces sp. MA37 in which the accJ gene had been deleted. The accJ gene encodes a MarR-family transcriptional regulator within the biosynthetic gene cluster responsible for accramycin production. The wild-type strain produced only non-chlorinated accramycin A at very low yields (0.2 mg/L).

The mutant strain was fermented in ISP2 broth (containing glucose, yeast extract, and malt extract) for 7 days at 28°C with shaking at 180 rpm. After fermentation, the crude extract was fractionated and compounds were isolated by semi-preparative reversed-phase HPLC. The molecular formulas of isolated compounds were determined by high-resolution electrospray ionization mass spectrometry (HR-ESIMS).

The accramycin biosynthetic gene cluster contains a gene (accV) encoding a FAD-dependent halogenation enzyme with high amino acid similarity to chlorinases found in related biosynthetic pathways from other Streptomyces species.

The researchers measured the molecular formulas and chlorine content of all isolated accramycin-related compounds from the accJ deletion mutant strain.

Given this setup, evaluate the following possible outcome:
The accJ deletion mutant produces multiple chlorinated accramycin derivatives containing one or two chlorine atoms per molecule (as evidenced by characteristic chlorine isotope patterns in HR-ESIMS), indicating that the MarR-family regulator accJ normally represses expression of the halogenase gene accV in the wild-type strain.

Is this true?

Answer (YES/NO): NO